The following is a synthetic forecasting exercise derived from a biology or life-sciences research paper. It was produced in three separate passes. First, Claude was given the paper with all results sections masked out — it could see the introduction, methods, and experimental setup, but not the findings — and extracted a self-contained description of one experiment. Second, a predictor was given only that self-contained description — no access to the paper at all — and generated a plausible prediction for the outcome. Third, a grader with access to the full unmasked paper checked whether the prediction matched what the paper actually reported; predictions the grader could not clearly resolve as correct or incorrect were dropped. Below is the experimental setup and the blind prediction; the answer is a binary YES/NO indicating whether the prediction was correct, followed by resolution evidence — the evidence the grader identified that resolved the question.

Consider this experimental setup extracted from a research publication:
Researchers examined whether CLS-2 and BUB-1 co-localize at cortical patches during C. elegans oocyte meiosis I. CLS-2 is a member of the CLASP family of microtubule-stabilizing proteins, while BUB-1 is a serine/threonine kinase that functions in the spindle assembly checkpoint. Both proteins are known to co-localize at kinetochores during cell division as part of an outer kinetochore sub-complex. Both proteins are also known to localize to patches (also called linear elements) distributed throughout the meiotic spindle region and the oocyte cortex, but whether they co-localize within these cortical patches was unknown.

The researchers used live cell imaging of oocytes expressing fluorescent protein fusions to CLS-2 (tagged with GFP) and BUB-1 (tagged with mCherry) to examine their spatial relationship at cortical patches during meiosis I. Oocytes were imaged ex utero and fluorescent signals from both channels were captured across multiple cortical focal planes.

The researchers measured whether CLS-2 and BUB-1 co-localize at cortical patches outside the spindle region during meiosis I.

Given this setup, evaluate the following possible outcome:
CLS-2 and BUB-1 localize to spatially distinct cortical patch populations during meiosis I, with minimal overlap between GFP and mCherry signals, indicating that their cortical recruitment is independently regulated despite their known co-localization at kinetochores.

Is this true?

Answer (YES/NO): NO